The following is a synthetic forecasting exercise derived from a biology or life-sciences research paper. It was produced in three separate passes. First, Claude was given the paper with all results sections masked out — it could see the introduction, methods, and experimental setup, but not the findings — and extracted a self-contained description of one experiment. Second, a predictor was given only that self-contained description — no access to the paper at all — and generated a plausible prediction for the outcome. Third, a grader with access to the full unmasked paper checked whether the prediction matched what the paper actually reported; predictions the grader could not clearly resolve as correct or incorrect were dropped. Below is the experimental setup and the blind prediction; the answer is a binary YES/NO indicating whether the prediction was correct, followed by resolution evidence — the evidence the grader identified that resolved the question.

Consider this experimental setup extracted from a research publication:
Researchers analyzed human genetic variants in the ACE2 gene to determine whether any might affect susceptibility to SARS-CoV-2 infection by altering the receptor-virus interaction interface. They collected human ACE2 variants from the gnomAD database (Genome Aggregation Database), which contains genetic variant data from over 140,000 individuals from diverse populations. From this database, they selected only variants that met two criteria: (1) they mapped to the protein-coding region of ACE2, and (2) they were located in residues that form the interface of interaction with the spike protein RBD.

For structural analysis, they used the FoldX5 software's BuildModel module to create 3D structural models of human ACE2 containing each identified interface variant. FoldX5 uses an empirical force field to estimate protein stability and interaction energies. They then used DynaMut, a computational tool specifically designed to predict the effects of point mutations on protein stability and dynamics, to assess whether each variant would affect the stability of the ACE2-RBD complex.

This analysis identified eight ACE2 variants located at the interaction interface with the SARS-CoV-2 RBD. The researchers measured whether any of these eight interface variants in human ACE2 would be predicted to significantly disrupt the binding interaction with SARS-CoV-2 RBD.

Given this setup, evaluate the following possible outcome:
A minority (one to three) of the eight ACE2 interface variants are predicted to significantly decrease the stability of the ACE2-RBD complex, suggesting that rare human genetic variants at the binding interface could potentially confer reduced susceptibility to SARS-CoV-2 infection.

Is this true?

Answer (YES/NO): NO